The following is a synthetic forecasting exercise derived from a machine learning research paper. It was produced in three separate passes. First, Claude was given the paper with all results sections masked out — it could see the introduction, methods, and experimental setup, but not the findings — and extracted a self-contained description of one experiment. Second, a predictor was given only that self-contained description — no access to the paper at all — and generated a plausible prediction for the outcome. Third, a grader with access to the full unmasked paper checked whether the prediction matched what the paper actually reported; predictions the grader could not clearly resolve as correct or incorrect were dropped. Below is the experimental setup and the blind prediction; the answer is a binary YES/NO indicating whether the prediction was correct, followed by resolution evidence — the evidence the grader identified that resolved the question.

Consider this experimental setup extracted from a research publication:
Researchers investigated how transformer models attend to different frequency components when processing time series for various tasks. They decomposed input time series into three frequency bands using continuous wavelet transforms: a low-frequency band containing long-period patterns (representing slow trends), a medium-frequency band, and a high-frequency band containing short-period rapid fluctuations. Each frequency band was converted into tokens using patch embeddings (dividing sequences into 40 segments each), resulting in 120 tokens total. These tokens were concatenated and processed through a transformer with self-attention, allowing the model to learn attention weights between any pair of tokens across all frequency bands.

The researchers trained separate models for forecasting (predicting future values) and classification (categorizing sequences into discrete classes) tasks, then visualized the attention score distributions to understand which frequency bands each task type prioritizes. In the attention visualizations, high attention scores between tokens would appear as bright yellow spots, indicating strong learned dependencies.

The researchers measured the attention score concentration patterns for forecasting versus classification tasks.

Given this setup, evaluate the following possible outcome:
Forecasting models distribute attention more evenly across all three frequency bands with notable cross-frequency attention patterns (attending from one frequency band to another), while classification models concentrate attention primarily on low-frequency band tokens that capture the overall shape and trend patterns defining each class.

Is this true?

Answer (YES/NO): NO